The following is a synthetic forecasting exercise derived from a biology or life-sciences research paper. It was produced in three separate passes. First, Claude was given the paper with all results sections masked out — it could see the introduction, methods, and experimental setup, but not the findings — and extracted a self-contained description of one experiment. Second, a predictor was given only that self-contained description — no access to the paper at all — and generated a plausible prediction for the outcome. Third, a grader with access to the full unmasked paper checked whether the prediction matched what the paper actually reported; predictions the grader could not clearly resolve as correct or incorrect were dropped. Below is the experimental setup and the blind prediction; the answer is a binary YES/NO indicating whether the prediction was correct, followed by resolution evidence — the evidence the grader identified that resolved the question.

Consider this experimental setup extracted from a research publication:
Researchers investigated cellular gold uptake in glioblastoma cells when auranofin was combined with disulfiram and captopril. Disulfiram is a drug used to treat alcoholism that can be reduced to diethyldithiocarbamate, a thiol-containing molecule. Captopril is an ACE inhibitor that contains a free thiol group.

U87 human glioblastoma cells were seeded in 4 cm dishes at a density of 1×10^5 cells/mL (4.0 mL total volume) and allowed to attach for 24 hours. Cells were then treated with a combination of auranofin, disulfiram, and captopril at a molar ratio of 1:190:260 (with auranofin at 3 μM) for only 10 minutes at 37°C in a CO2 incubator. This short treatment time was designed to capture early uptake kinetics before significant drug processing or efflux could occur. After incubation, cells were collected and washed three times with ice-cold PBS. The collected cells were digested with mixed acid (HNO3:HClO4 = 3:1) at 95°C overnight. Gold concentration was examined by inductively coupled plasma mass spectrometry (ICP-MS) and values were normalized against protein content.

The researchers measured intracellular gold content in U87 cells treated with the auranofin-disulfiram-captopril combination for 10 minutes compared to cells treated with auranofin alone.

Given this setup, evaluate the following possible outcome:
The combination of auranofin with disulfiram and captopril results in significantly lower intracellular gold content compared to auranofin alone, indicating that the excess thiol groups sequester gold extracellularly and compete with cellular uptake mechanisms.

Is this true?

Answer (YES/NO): NO